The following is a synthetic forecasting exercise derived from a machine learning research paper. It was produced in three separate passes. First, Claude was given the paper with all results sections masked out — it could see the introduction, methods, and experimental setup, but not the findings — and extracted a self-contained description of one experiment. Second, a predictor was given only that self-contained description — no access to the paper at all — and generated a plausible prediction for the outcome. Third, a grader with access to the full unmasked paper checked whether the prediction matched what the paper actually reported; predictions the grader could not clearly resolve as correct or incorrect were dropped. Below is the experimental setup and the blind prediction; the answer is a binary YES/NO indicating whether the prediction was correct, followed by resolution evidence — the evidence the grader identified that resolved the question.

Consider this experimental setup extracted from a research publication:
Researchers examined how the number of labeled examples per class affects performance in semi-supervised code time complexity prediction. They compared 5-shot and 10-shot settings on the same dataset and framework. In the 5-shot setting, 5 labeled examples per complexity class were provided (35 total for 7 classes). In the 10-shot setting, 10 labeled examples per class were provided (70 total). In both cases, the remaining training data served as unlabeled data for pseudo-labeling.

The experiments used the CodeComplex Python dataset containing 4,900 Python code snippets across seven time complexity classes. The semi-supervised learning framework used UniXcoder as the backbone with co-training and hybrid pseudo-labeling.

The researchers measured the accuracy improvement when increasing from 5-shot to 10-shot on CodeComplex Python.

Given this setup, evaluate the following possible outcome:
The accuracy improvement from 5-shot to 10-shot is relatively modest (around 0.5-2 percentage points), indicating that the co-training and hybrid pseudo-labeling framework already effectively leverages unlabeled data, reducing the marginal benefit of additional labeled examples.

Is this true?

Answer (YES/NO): NO